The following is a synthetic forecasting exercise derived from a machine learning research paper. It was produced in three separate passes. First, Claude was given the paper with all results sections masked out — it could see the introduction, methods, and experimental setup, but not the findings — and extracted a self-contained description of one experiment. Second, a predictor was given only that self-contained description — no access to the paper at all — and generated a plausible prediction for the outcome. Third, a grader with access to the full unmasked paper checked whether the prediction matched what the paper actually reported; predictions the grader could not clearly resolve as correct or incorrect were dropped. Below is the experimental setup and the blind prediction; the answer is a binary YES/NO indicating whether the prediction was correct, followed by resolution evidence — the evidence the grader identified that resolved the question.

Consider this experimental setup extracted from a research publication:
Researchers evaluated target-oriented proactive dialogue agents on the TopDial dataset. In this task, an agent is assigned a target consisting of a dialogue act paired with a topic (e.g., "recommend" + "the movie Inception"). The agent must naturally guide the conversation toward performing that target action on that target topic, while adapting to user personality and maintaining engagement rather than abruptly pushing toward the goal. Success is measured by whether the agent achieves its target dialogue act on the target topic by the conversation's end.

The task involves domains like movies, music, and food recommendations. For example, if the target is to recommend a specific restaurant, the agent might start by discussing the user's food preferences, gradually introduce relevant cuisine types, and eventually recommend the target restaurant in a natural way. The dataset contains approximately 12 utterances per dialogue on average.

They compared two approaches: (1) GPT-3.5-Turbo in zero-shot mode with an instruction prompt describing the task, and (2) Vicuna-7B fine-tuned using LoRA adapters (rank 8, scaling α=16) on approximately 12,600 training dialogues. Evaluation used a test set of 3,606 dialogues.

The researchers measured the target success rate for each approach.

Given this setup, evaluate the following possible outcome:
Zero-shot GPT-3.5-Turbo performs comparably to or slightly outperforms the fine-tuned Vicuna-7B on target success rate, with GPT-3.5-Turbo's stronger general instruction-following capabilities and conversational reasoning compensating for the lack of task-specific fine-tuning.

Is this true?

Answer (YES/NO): NO